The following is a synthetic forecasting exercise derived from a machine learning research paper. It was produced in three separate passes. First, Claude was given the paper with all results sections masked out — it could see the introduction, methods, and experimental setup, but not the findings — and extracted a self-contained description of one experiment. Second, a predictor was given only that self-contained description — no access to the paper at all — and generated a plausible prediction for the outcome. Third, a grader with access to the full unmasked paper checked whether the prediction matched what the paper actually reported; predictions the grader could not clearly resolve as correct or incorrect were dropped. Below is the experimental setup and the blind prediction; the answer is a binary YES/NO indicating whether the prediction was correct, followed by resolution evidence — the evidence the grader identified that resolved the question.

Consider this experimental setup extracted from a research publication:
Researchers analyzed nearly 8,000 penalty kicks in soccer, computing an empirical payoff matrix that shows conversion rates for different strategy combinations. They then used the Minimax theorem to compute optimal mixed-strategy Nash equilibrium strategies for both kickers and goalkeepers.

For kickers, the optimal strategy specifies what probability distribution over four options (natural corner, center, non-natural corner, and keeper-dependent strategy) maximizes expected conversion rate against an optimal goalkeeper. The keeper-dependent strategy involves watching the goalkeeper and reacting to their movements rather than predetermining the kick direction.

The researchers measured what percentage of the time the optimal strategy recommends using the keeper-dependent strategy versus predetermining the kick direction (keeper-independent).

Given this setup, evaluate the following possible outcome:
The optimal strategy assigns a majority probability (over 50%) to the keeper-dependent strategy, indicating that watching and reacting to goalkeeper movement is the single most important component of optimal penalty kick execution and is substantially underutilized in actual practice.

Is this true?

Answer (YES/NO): NO